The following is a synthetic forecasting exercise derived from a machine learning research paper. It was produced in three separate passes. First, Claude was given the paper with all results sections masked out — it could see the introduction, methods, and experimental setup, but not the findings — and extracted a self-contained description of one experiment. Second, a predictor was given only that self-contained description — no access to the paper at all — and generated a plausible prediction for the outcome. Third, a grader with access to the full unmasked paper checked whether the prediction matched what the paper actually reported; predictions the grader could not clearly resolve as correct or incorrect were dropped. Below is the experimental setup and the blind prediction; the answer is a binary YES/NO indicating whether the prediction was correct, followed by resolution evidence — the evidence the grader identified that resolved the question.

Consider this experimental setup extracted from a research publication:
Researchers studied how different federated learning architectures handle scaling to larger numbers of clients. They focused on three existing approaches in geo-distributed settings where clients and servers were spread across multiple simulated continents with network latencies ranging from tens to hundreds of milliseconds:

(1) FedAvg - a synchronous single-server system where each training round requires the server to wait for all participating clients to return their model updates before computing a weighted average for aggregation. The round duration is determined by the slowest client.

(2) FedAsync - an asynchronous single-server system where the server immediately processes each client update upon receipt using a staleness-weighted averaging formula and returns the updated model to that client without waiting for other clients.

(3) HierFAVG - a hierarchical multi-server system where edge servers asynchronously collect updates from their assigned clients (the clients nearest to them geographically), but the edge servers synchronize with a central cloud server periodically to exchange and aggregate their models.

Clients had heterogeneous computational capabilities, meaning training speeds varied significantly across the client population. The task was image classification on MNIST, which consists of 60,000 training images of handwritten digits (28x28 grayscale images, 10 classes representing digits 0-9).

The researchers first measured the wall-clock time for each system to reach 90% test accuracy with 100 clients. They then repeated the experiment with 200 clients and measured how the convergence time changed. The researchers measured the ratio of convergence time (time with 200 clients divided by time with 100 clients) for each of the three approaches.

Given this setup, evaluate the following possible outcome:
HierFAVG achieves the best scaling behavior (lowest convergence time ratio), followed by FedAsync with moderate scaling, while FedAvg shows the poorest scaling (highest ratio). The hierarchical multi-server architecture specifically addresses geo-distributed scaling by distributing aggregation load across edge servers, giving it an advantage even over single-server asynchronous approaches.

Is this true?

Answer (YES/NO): NO